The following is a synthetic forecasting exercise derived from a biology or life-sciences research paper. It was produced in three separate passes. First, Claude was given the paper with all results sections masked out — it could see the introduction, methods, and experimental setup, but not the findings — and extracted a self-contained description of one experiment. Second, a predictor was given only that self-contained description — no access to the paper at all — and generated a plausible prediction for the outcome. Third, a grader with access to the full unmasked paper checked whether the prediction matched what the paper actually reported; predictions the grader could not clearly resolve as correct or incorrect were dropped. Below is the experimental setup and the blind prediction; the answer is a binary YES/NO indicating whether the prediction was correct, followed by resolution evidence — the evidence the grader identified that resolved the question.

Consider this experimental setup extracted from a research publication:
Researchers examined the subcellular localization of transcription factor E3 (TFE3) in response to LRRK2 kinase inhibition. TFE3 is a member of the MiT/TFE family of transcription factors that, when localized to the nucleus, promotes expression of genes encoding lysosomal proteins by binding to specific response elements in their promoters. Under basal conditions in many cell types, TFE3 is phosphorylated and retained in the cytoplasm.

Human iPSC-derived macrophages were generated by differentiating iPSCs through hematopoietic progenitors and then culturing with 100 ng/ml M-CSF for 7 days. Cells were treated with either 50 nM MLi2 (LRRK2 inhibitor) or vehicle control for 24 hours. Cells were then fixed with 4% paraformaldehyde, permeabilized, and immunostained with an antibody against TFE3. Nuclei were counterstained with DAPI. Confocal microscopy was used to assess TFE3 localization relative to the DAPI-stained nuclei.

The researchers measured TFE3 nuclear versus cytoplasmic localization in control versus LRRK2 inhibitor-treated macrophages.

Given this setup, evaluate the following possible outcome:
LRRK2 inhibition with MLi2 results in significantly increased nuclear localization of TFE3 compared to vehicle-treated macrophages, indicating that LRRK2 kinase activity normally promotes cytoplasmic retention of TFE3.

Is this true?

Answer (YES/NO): YES